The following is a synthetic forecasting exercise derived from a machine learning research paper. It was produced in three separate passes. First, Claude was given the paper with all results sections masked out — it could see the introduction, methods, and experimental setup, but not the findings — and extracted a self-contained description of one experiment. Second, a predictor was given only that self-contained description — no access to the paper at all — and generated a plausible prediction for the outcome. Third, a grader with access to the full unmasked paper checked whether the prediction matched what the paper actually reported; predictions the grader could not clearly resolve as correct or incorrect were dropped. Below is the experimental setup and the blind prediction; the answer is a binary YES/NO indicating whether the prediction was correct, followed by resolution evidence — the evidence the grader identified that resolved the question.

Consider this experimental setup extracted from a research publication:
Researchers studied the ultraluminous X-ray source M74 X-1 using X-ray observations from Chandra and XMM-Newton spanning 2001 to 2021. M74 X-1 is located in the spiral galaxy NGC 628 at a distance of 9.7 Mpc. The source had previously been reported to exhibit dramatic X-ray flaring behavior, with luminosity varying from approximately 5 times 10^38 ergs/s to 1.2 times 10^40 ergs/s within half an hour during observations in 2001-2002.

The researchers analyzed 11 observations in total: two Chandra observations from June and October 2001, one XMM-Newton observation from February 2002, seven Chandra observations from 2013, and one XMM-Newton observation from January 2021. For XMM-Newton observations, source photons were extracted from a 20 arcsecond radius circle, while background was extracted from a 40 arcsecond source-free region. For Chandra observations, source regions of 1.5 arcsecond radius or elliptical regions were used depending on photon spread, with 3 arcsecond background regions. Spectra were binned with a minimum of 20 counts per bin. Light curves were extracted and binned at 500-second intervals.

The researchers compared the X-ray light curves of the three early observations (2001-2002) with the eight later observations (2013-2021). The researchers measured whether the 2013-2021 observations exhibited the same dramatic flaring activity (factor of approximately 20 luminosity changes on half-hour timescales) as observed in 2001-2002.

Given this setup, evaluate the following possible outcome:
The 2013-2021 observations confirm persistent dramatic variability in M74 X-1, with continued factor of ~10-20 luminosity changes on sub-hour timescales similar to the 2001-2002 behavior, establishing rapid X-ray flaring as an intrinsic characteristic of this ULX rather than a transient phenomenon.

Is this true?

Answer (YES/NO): NO